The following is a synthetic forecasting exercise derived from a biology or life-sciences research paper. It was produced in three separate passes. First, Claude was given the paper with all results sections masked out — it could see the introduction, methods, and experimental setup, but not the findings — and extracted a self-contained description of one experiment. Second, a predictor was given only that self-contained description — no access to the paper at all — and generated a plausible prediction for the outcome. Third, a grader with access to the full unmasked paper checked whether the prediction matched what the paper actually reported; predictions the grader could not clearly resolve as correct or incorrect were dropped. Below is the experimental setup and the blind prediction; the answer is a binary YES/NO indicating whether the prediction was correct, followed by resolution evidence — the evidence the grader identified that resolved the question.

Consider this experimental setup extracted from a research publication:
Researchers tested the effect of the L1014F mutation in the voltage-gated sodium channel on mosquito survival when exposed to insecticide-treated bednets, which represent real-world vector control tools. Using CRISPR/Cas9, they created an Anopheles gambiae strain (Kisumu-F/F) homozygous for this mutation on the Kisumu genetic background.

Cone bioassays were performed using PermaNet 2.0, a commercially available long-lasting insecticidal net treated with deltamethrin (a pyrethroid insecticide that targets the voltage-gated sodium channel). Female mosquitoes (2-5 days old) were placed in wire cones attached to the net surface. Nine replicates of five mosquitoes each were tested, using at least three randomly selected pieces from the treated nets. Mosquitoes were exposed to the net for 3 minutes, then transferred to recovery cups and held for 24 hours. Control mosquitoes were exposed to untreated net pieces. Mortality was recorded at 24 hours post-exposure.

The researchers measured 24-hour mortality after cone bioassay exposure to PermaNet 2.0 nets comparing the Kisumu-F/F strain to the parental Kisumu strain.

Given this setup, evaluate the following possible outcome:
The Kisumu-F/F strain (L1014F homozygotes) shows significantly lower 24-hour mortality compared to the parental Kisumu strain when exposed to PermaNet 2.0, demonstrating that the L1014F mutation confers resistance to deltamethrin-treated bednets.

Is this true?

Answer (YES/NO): YES